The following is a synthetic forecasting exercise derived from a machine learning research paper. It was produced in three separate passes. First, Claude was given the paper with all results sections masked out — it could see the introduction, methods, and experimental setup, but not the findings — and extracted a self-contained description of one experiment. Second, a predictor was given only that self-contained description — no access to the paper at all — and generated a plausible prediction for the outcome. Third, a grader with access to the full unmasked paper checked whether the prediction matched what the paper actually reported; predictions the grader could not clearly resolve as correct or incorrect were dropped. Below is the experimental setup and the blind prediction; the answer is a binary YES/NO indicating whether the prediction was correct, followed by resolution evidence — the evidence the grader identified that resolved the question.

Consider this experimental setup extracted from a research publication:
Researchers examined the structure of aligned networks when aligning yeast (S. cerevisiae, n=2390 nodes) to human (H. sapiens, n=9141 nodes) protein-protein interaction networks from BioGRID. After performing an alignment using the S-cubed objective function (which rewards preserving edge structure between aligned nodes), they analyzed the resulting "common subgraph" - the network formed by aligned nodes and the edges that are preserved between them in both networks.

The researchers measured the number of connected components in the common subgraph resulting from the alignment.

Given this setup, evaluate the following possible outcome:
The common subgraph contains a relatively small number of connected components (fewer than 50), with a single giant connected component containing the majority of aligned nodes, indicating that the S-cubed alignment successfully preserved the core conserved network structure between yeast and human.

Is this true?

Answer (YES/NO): NO